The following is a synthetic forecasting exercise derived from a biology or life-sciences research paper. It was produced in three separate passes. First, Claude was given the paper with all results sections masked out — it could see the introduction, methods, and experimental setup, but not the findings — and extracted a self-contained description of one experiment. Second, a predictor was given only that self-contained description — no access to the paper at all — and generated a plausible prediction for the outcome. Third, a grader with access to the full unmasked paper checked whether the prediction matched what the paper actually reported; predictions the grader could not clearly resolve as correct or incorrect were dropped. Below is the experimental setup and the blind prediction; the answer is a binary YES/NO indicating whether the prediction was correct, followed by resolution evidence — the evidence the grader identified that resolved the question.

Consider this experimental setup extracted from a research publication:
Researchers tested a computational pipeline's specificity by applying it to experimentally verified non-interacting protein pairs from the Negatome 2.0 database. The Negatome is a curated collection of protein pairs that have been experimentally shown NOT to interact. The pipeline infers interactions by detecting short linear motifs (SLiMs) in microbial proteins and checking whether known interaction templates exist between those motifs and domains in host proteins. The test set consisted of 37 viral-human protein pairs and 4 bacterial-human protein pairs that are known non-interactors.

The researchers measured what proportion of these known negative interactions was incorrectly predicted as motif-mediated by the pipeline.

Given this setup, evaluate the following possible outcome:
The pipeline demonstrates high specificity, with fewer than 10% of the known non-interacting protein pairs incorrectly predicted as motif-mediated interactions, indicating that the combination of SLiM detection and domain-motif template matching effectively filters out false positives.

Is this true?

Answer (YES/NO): YES